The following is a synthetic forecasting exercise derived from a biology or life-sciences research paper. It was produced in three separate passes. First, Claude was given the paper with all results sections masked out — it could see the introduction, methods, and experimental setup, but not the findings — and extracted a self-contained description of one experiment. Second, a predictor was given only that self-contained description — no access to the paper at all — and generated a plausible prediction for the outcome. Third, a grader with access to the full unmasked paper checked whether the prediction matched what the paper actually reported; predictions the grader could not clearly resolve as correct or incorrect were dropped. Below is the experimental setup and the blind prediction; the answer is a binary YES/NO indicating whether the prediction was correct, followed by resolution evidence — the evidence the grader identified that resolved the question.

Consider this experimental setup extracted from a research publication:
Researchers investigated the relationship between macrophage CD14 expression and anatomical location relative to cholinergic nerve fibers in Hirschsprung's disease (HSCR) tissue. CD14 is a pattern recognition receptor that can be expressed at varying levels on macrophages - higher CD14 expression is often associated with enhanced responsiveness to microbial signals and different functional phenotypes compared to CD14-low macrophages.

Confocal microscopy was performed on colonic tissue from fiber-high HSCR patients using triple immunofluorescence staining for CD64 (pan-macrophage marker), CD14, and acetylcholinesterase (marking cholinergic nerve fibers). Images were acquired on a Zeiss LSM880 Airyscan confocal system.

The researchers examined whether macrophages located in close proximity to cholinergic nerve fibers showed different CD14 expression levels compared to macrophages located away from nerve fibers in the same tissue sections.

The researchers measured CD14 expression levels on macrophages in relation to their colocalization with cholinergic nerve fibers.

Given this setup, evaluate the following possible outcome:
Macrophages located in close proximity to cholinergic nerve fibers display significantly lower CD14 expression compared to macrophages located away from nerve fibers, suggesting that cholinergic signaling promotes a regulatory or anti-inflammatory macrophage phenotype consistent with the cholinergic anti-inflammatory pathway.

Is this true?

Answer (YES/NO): NO